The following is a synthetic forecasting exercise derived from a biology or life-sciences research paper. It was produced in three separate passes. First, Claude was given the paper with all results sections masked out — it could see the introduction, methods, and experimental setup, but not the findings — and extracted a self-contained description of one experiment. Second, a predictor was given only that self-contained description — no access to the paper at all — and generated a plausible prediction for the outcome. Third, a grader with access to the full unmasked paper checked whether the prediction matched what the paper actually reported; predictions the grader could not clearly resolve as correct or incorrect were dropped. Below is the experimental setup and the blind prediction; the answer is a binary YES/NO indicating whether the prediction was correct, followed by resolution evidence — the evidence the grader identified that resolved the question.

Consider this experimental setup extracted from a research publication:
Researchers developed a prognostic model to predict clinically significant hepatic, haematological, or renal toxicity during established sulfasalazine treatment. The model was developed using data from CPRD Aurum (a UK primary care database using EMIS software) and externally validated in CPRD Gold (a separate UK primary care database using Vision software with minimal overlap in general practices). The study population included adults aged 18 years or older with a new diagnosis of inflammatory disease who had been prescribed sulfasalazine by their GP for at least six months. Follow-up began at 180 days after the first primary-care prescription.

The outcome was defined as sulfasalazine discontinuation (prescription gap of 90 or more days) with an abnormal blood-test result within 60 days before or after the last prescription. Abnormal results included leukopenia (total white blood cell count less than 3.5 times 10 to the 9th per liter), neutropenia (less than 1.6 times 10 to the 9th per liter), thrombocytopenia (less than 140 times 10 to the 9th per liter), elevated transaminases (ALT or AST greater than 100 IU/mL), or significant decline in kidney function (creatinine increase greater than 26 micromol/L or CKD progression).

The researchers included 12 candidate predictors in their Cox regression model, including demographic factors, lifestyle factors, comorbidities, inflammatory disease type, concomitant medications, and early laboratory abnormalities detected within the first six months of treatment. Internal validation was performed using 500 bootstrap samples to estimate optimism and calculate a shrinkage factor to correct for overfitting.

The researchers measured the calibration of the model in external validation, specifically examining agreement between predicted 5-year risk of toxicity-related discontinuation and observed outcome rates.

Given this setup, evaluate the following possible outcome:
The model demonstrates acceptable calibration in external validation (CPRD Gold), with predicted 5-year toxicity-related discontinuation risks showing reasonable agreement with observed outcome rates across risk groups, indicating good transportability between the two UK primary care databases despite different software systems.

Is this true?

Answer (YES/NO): YES